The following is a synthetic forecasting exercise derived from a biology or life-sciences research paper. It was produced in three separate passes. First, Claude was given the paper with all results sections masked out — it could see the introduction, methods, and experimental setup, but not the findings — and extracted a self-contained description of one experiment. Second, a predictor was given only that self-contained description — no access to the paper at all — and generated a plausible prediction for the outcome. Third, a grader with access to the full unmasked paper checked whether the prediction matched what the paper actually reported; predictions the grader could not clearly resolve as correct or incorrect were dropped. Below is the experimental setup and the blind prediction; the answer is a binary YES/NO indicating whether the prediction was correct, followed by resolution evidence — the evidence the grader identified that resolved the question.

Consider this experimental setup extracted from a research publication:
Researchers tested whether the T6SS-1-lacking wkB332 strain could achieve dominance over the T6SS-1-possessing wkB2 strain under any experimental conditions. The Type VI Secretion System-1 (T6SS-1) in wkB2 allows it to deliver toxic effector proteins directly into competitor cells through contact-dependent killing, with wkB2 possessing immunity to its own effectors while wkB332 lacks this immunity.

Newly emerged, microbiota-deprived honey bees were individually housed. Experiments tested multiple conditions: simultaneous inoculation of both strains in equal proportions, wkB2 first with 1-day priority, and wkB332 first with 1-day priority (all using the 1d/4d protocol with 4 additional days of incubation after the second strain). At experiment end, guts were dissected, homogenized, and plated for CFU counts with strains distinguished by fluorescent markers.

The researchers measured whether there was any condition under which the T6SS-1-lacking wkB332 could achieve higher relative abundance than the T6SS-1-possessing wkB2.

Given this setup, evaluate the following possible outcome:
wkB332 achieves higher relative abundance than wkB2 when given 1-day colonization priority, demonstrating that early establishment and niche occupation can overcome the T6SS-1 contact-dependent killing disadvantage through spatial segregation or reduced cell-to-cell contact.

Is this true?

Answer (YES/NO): NO